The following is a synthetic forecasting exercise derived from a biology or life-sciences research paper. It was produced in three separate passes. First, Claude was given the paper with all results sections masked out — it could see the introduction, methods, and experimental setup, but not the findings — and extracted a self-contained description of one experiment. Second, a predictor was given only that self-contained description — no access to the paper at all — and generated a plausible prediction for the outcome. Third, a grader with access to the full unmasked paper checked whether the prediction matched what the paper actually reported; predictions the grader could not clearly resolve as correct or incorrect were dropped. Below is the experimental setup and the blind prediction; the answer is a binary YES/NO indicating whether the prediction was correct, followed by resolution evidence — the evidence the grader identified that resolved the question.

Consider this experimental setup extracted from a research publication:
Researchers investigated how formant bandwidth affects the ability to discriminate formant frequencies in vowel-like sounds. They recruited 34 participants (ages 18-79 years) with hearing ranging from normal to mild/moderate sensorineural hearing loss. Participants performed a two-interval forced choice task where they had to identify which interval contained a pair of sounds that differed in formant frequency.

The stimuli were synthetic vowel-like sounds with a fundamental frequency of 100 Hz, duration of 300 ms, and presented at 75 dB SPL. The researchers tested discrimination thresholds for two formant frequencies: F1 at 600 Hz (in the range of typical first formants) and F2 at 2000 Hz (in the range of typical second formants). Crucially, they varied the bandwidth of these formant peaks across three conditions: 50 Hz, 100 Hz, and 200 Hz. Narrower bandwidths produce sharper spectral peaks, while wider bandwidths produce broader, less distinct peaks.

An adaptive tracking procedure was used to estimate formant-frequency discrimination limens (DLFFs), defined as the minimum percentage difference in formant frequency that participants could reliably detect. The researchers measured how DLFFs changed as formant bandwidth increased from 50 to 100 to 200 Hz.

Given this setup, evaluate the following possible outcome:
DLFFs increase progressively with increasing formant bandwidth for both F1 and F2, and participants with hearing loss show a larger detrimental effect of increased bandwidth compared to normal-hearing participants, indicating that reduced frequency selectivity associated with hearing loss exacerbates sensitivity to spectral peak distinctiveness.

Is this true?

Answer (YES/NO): NO